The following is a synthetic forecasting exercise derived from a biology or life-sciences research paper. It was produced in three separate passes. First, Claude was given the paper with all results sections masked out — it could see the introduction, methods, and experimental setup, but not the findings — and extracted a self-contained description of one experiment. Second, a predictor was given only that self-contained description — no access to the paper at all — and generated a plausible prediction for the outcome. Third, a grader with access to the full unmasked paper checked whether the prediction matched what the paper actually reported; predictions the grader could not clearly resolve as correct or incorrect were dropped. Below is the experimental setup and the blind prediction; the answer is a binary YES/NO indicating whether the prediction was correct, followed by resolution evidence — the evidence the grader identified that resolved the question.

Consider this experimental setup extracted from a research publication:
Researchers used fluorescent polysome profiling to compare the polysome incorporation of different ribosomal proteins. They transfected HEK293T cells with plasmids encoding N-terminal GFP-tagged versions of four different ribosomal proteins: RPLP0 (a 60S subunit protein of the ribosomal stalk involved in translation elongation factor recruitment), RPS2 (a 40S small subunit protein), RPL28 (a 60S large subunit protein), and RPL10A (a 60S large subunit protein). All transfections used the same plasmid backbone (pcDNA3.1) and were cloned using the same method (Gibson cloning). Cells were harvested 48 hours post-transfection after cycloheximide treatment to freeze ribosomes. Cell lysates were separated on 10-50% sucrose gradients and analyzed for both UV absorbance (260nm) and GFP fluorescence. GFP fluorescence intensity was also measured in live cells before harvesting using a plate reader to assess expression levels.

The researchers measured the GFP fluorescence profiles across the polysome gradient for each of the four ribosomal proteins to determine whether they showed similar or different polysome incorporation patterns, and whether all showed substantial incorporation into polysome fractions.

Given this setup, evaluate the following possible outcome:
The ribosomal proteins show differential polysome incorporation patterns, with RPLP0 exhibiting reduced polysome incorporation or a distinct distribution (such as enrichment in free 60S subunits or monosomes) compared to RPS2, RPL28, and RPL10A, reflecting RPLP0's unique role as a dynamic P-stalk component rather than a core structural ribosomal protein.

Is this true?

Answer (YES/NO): NO